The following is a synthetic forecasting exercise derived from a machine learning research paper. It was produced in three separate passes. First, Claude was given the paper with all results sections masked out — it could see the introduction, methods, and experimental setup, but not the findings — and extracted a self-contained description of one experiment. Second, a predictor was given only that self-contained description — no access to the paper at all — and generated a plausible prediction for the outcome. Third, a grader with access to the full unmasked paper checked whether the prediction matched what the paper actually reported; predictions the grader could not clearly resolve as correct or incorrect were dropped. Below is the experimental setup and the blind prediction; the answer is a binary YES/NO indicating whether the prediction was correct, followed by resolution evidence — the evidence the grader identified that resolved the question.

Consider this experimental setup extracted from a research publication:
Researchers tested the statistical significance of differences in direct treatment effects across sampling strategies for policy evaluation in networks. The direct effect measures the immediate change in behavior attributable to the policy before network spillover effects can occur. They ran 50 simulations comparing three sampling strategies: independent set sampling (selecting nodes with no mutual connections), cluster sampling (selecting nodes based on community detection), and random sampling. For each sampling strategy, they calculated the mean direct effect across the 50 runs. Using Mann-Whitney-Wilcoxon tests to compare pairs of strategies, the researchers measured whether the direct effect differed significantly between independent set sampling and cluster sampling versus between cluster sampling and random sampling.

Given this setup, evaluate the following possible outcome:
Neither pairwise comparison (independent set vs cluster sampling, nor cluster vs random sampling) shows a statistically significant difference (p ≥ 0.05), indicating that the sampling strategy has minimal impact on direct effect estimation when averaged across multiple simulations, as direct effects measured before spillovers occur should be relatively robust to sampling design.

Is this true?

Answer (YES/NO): NO